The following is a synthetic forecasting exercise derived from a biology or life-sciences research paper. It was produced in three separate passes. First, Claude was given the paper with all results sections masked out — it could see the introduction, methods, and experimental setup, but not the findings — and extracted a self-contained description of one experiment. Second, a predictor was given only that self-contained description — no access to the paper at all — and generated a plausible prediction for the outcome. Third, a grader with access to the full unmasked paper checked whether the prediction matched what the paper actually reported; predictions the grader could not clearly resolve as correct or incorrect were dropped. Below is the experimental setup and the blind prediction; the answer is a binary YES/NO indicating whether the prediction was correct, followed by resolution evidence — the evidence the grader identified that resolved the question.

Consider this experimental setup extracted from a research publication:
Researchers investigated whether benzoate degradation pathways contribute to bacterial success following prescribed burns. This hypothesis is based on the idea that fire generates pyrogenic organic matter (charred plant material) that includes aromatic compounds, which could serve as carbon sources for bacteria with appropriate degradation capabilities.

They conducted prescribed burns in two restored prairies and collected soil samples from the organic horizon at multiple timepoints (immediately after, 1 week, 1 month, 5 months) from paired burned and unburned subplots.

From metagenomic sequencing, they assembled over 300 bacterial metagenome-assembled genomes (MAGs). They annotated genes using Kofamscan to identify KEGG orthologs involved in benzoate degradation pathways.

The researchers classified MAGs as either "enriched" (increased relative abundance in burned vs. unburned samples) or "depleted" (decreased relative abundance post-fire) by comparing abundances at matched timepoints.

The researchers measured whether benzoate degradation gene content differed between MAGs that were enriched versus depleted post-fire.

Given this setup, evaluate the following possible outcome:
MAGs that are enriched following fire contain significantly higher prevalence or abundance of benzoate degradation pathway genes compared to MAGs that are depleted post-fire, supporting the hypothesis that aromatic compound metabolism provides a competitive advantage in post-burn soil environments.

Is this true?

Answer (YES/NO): NO